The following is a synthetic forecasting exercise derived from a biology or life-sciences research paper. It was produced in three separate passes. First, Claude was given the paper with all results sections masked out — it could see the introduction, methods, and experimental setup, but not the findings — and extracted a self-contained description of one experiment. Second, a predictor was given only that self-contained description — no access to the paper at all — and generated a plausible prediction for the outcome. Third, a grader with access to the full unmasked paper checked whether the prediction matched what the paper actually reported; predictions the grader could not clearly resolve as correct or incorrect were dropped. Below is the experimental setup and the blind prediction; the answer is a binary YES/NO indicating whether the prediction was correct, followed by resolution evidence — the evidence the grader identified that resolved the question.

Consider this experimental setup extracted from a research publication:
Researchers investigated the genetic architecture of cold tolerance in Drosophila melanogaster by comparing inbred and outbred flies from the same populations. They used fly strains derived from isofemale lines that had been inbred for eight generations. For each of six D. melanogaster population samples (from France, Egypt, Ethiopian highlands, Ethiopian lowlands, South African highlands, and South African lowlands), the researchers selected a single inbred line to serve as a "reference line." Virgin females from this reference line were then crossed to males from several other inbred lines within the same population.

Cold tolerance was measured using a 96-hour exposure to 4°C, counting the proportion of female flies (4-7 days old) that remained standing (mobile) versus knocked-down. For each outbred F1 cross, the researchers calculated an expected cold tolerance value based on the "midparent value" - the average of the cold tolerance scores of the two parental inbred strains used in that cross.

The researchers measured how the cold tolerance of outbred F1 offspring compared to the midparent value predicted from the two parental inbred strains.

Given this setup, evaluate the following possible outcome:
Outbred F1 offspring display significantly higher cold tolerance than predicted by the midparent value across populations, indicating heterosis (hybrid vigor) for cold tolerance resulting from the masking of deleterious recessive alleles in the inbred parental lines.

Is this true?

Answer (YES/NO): NO